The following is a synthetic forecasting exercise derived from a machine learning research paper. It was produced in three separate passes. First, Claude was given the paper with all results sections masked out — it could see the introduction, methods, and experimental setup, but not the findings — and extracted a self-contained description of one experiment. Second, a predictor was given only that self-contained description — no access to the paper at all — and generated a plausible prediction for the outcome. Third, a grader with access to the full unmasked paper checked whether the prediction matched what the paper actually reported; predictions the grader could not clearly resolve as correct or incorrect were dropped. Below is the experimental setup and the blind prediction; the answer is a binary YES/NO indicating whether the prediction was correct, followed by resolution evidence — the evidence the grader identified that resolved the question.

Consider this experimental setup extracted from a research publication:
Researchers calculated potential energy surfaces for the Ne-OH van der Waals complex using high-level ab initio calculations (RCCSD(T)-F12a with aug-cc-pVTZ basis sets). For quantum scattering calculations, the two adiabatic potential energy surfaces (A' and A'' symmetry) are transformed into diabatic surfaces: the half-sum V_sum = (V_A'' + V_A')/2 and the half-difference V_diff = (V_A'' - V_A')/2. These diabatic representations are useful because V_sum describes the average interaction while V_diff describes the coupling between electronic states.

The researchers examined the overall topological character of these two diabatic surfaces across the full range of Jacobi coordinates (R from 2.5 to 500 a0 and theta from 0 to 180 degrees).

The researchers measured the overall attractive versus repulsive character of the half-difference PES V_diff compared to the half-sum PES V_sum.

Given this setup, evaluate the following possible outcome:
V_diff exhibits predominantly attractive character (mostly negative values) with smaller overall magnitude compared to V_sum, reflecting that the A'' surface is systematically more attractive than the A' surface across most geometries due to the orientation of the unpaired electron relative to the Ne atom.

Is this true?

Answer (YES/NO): NO